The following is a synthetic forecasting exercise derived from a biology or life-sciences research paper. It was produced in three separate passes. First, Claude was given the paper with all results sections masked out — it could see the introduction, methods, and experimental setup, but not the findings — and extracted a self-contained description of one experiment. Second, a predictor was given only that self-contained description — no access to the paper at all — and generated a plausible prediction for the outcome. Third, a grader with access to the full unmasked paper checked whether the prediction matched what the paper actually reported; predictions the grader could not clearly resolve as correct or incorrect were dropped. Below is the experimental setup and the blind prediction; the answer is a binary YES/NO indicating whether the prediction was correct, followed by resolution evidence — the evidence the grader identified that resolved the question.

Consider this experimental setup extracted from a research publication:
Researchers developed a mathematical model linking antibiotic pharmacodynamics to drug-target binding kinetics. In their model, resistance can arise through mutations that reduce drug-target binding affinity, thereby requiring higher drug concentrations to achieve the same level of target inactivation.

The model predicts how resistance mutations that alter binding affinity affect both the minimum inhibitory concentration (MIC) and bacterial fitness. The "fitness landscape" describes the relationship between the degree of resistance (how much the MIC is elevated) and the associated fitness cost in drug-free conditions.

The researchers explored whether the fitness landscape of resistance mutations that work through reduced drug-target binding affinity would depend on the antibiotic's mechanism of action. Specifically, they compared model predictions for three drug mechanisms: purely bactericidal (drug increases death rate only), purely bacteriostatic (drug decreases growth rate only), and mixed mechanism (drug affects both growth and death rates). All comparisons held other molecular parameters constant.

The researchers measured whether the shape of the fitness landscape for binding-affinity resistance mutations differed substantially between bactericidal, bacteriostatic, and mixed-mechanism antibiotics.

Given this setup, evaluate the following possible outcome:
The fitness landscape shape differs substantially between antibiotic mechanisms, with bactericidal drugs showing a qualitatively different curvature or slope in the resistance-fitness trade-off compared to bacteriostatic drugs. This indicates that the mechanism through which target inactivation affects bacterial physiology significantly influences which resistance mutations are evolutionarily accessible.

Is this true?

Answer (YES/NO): NO